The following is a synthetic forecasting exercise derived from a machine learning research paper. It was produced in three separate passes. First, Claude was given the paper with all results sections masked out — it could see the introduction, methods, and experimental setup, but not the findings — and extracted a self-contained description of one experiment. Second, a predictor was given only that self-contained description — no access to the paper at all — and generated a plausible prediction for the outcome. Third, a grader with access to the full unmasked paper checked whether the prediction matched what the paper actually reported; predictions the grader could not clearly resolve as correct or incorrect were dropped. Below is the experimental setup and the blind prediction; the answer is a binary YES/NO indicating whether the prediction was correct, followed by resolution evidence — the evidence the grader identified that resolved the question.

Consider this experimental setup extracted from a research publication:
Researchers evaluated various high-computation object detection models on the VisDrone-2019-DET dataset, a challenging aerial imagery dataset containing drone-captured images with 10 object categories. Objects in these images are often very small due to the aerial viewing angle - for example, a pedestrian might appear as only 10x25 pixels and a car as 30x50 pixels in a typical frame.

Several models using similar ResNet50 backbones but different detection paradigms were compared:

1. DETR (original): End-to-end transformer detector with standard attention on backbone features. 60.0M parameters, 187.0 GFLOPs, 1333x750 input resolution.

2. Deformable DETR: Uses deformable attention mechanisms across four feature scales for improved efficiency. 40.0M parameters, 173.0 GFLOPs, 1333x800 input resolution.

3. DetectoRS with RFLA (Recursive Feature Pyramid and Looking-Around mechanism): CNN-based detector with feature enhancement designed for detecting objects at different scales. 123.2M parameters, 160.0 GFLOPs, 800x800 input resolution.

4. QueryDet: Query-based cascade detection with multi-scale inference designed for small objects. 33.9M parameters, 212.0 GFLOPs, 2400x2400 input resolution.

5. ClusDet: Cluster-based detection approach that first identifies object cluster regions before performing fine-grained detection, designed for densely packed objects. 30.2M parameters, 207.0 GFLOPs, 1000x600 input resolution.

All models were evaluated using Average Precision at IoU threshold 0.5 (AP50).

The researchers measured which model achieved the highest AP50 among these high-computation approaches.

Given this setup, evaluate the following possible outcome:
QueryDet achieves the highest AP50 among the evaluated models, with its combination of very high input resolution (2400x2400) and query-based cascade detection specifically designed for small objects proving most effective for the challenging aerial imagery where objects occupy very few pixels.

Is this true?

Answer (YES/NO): NO